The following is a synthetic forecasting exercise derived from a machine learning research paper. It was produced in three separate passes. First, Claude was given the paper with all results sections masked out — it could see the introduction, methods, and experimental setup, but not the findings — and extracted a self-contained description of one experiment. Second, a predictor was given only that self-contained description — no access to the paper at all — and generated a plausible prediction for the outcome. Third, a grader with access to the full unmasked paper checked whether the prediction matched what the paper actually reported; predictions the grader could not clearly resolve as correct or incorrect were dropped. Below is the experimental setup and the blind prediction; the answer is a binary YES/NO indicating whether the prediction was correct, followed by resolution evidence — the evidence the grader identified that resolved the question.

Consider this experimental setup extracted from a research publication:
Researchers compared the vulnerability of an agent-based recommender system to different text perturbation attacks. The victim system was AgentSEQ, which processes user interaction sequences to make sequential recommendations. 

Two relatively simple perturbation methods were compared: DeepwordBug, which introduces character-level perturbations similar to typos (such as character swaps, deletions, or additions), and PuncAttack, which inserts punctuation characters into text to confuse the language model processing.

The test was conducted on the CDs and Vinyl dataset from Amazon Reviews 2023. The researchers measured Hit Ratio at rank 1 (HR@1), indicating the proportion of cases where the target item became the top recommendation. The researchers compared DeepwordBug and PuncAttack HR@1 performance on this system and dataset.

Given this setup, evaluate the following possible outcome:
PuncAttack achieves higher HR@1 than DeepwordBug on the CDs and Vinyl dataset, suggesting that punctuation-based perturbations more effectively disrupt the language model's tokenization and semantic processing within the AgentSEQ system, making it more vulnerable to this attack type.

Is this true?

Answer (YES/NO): YES